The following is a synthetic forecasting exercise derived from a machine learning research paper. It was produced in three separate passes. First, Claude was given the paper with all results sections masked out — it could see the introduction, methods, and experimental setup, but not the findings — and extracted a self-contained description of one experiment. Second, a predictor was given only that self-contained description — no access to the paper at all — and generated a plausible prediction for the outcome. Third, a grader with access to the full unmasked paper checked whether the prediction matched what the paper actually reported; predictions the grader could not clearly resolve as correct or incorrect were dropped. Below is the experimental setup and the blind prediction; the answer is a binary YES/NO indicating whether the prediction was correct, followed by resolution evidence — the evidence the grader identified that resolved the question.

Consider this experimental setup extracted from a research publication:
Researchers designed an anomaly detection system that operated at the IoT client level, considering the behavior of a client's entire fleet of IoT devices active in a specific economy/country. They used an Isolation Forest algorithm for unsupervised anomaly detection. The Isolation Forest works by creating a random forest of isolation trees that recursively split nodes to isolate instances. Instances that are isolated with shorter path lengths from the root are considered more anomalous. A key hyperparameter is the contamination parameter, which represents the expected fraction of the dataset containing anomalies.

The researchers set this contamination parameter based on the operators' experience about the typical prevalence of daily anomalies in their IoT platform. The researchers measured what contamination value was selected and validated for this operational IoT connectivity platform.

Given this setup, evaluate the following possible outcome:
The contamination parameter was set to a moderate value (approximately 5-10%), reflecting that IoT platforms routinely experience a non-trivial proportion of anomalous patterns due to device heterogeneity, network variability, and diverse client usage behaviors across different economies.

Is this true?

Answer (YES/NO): YES